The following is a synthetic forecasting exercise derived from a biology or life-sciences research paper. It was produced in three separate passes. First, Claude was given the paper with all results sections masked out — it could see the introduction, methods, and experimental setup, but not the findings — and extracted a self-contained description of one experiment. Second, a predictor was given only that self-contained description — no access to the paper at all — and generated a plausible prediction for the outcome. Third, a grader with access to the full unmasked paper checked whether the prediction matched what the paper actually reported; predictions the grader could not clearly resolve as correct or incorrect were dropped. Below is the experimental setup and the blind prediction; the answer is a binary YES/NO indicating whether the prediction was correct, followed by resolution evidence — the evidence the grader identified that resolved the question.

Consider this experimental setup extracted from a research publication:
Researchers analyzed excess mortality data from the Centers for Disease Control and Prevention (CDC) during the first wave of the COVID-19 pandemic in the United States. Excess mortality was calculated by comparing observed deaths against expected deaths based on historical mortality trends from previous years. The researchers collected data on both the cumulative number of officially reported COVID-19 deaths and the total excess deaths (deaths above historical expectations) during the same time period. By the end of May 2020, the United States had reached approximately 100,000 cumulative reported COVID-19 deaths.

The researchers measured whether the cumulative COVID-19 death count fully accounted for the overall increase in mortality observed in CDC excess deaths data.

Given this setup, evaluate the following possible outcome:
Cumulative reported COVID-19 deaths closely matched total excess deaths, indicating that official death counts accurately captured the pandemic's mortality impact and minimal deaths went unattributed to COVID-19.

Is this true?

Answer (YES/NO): NO